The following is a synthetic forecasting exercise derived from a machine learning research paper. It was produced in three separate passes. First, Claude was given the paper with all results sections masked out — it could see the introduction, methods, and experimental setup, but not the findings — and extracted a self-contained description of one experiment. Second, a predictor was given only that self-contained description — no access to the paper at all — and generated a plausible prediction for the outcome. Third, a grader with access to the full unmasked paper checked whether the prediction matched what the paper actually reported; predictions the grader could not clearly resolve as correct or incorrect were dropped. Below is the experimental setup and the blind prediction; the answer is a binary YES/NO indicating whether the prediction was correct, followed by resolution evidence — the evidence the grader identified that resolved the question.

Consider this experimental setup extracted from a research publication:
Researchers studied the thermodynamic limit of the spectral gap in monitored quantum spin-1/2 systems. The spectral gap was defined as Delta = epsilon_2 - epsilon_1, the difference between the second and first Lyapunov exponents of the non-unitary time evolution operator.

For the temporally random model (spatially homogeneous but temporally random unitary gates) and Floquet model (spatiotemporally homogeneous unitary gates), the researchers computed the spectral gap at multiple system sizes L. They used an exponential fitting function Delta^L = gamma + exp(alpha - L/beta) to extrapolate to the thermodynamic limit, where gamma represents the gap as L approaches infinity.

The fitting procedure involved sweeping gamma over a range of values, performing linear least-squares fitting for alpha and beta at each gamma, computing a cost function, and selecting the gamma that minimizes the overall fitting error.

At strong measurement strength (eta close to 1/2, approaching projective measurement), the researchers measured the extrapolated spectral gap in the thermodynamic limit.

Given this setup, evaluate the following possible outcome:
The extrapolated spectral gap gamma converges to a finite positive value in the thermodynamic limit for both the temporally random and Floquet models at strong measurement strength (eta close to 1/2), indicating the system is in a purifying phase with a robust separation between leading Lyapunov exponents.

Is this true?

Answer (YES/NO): YES